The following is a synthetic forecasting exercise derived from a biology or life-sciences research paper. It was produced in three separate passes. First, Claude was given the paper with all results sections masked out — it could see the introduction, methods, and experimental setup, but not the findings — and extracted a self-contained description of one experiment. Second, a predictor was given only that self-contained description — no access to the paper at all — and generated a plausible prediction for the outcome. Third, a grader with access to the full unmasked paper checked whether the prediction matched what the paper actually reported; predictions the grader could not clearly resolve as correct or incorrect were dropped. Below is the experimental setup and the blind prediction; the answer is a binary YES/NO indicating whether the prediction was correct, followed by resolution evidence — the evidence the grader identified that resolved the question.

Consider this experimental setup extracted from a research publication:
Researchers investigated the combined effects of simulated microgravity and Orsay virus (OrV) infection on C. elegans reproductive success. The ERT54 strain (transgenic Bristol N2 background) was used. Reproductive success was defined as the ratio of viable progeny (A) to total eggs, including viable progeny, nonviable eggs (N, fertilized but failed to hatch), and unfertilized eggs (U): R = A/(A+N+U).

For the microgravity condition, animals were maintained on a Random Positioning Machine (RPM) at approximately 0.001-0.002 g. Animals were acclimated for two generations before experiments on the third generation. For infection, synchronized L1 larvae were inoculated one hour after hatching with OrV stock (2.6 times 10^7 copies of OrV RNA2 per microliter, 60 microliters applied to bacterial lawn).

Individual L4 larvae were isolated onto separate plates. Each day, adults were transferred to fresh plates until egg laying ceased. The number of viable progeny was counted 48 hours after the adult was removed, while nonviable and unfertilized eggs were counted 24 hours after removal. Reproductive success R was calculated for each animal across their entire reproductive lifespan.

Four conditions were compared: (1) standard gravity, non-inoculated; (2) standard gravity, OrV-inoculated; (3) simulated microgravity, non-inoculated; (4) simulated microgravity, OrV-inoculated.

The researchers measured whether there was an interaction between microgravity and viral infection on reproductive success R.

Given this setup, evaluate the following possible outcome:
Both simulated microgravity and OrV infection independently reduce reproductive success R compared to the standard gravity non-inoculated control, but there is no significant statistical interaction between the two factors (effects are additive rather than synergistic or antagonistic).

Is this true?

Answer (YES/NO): NO